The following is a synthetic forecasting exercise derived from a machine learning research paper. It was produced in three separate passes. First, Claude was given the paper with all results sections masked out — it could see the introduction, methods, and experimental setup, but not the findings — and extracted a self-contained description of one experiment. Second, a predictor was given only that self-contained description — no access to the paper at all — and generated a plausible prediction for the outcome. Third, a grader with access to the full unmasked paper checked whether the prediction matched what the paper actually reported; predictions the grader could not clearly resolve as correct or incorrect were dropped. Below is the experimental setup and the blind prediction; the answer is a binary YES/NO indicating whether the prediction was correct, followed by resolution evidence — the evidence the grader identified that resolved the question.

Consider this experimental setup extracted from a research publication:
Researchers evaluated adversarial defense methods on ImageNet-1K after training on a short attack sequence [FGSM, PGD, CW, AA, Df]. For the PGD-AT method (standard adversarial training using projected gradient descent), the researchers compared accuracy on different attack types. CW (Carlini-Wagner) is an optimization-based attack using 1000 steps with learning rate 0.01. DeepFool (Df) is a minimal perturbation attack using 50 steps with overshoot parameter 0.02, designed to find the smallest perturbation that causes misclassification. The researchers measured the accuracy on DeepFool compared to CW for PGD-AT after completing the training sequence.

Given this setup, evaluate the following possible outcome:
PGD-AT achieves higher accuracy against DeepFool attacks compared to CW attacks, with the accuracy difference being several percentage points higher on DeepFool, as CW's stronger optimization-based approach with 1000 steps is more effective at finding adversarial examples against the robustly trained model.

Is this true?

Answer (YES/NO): NO